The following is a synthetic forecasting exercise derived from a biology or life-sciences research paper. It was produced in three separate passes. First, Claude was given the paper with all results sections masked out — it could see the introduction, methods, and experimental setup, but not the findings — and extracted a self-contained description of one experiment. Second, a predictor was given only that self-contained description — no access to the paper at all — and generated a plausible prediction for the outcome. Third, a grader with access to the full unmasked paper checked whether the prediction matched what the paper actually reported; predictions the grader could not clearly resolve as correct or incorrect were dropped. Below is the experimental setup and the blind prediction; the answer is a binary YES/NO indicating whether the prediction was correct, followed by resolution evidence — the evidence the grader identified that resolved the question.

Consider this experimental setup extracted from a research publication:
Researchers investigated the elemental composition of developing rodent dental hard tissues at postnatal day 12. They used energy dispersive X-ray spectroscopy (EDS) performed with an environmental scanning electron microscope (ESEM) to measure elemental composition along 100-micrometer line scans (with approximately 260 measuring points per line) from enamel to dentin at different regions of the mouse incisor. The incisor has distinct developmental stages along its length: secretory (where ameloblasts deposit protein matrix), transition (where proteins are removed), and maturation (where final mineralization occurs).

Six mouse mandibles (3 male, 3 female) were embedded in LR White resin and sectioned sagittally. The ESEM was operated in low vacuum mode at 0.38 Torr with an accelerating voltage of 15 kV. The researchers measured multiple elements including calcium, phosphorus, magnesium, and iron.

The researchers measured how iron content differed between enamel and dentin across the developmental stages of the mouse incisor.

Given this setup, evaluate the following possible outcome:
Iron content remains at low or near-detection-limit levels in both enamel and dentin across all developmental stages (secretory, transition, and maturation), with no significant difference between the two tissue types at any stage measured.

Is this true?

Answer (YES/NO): NO